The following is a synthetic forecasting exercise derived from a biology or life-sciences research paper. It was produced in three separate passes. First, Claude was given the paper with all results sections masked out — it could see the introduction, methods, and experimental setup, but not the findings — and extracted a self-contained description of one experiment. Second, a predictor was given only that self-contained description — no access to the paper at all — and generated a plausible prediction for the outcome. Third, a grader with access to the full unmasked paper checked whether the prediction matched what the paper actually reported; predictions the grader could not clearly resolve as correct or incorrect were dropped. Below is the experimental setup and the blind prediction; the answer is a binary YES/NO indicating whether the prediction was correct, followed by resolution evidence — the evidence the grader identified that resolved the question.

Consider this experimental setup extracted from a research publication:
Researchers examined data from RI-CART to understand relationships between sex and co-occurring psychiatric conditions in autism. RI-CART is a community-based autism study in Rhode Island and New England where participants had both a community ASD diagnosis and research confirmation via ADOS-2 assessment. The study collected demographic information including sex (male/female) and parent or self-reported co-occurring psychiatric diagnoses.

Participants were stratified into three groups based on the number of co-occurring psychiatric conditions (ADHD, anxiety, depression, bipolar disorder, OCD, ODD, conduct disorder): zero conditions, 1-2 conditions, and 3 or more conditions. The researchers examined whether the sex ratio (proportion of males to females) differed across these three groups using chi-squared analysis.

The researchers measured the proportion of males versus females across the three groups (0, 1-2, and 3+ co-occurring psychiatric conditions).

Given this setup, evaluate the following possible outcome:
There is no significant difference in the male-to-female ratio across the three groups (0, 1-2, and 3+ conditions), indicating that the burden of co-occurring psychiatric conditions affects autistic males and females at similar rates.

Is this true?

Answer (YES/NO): YES